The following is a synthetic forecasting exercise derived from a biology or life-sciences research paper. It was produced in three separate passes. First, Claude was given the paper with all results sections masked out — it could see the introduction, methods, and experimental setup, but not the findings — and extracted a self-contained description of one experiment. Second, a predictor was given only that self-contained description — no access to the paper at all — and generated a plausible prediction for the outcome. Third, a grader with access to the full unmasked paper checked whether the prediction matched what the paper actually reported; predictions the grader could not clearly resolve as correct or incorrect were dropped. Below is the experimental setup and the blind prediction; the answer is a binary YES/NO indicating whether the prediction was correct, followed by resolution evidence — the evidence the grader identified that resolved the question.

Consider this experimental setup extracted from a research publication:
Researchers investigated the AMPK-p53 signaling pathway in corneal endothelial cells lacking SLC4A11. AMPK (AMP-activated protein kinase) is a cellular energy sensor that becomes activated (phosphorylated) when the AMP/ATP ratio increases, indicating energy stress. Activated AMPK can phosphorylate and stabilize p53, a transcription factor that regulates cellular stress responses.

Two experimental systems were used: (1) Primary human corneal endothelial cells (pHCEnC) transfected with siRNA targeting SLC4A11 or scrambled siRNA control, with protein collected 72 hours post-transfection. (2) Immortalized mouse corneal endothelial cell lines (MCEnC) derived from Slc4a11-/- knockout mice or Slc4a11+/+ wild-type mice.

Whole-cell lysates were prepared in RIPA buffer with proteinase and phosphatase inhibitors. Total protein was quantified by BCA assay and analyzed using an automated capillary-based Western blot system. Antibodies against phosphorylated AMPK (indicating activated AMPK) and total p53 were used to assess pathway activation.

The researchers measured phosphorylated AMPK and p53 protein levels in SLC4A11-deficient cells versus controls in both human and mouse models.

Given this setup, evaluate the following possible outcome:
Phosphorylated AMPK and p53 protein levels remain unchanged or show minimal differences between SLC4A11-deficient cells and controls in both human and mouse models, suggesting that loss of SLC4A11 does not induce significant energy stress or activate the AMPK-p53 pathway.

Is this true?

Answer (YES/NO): NO